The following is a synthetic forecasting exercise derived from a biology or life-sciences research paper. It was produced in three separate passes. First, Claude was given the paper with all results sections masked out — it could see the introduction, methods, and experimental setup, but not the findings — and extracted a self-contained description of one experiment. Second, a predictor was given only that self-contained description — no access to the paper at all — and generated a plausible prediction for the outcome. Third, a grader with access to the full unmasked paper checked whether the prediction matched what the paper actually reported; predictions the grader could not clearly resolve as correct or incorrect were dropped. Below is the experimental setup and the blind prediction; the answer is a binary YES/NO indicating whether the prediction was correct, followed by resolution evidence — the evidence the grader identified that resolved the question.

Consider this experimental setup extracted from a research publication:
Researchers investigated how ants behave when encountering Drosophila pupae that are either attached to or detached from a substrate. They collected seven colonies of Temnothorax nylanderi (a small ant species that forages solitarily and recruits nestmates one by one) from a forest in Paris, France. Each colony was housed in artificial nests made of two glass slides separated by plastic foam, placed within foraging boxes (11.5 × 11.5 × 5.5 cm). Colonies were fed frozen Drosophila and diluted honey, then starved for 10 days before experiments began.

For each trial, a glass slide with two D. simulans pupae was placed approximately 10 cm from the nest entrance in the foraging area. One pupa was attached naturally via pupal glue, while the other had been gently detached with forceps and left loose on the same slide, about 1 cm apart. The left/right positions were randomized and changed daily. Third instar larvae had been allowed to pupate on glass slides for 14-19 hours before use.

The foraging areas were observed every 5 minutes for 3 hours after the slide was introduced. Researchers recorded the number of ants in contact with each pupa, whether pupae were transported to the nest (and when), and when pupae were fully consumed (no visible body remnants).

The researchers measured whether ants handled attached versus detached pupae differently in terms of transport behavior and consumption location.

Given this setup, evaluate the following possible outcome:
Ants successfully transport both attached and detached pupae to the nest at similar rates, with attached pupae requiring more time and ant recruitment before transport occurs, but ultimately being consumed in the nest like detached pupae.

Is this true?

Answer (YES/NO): NO